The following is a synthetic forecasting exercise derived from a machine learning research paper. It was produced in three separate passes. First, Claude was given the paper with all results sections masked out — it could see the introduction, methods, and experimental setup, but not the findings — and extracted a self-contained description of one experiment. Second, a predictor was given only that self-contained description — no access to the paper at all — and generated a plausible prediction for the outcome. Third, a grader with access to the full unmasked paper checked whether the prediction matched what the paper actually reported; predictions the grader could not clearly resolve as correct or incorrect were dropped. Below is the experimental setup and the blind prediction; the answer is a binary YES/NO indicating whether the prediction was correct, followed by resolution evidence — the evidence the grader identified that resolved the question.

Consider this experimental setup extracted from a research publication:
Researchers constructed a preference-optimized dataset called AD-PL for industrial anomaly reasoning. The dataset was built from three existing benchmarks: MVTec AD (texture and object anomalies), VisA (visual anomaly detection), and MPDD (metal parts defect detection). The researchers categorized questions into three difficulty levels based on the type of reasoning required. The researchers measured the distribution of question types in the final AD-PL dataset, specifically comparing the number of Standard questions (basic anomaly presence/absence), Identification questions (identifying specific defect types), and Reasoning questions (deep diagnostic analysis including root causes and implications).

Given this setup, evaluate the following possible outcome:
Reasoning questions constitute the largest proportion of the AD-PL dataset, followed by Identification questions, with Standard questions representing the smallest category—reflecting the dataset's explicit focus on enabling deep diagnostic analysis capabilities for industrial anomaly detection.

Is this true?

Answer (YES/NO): NO